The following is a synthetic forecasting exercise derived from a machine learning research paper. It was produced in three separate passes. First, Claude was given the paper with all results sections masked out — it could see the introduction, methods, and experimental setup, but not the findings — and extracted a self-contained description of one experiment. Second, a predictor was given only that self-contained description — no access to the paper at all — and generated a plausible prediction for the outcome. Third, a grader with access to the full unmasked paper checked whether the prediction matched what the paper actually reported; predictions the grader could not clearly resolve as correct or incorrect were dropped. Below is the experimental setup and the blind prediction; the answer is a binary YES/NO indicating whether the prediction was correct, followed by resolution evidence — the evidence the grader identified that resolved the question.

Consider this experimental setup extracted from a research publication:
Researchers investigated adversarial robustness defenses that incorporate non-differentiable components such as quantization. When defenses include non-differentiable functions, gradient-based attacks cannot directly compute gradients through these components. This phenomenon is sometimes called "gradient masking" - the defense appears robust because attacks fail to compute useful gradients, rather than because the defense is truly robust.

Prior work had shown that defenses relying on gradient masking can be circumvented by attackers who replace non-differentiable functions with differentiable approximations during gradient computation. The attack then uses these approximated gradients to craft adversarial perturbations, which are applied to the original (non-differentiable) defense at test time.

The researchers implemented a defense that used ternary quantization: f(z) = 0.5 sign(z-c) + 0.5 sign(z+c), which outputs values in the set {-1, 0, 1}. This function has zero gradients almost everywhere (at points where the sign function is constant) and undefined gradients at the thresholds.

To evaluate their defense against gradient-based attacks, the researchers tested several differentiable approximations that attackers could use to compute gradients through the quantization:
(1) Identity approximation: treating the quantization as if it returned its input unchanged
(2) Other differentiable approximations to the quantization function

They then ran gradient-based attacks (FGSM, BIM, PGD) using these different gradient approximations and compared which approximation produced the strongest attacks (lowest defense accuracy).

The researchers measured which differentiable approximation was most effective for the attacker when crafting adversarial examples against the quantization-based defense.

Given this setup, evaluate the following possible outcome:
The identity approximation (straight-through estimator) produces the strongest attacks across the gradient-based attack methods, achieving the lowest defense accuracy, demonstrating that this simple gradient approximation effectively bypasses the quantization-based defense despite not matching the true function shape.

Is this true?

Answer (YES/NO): YES